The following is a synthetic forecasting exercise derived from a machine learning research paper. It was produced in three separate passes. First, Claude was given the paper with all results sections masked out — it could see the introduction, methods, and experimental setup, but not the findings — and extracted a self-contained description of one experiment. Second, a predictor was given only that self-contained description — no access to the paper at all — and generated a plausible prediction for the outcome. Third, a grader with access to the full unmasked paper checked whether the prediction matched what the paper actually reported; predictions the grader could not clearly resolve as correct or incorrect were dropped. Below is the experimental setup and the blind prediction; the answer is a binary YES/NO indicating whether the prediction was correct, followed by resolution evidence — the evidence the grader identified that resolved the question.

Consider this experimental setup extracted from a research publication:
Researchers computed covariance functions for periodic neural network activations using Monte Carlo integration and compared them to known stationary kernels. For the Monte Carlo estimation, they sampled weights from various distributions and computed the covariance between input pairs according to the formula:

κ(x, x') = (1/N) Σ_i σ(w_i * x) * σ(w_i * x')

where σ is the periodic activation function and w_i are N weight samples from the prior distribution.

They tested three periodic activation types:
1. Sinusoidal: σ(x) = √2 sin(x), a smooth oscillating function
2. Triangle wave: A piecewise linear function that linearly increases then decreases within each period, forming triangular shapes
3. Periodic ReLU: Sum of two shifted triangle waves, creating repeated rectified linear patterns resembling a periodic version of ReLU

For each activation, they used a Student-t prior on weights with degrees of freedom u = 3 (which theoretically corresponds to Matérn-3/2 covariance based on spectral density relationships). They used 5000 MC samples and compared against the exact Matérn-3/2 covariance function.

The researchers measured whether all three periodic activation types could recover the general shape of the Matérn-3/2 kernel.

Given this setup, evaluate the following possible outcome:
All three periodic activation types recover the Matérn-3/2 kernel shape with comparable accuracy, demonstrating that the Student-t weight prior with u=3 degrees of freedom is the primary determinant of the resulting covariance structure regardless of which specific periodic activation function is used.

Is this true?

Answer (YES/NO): NO